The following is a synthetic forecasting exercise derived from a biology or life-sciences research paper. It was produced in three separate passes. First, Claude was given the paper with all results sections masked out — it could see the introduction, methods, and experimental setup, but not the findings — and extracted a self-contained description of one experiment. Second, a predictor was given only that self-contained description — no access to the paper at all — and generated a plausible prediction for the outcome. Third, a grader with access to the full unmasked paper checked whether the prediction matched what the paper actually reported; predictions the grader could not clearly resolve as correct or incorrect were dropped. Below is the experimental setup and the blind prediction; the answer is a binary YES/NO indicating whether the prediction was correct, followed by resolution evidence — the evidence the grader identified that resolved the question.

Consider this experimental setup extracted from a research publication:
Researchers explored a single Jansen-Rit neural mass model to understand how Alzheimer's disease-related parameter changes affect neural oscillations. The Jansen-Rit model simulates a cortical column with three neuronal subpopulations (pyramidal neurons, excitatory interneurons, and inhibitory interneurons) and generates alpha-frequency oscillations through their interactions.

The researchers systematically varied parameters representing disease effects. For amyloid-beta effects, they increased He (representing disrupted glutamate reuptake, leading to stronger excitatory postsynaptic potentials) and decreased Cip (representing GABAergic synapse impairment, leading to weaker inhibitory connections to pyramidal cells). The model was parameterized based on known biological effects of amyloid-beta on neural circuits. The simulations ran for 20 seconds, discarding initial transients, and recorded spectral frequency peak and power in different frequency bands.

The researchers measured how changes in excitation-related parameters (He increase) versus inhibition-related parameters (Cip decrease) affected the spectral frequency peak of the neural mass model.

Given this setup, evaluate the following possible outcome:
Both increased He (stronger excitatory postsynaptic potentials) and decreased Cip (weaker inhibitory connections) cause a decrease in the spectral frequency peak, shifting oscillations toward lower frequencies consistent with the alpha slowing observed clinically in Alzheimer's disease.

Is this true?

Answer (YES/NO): NO